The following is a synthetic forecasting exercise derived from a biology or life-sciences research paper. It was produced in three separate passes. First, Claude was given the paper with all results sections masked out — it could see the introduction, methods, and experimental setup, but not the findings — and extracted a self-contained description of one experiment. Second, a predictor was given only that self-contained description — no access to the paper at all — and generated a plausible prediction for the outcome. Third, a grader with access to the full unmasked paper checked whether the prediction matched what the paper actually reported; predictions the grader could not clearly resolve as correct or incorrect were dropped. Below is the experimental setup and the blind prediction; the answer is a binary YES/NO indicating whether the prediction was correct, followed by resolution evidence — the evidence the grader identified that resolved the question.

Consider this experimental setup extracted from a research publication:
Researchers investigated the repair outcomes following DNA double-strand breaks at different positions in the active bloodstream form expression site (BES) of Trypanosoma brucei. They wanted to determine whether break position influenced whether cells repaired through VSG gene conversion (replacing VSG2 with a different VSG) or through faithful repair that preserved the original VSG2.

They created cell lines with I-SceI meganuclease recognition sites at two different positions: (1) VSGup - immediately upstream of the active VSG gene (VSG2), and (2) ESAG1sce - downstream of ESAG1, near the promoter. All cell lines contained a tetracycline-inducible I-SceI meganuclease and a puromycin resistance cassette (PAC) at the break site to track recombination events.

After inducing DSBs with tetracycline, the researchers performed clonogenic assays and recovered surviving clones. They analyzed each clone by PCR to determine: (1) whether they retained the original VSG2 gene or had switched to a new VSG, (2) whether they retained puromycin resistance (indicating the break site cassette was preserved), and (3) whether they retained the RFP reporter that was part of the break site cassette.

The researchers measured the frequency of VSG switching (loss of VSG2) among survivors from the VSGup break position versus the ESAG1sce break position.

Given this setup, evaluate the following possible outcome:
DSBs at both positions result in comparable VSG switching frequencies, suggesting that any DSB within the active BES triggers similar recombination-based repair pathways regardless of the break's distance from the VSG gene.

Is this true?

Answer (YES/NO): NO